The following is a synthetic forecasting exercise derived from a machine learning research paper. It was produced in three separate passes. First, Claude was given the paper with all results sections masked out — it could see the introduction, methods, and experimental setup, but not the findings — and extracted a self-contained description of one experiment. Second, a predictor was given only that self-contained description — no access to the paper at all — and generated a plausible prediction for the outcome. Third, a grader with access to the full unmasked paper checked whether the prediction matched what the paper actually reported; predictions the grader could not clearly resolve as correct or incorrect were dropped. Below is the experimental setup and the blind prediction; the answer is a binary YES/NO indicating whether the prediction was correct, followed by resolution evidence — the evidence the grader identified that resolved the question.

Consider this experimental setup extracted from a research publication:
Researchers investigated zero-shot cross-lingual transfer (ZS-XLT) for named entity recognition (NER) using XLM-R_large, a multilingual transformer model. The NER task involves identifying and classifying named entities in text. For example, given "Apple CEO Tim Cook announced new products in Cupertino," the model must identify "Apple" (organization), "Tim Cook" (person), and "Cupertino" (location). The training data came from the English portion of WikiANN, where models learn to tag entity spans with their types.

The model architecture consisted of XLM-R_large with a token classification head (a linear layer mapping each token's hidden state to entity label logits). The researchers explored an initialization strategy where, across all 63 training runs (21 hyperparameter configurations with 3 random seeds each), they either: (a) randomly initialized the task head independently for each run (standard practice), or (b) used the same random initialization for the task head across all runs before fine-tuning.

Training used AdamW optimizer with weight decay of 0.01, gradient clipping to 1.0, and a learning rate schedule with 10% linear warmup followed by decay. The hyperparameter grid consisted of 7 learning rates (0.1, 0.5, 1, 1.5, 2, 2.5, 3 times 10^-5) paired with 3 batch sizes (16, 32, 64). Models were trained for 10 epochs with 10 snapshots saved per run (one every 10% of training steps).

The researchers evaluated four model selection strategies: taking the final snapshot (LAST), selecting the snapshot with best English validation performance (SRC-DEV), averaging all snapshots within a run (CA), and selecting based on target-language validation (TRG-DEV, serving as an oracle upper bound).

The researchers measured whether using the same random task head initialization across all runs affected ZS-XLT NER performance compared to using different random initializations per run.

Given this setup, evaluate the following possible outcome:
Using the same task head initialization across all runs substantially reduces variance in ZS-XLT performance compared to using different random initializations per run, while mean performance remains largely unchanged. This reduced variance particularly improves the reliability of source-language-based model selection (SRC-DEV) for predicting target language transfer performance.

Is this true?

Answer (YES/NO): NO